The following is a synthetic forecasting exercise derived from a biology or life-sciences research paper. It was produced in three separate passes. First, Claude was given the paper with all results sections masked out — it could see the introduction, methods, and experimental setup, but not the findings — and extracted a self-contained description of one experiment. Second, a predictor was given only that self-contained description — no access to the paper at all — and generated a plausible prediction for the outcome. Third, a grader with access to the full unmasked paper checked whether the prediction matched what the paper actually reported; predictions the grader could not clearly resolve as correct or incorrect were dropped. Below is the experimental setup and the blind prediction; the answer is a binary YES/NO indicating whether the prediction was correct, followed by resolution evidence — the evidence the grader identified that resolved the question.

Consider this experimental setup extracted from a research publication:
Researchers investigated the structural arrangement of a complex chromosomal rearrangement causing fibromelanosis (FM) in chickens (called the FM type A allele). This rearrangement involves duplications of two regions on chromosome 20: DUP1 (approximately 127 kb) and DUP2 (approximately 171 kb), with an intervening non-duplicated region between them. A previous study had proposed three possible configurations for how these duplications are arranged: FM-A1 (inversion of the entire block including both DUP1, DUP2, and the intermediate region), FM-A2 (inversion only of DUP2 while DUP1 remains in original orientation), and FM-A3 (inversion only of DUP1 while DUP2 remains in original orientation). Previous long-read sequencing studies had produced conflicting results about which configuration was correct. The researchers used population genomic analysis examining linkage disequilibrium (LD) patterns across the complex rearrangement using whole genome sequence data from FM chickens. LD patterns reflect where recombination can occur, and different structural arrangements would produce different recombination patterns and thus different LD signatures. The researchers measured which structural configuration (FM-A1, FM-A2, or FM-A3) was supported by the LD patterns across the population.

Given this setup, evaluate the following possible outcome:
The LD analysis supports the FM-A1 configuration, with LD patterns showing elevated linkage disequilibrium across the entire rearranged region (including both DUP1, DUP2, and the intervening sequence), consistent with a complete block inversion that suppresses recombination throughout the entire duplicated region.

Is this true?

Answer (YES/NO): NO